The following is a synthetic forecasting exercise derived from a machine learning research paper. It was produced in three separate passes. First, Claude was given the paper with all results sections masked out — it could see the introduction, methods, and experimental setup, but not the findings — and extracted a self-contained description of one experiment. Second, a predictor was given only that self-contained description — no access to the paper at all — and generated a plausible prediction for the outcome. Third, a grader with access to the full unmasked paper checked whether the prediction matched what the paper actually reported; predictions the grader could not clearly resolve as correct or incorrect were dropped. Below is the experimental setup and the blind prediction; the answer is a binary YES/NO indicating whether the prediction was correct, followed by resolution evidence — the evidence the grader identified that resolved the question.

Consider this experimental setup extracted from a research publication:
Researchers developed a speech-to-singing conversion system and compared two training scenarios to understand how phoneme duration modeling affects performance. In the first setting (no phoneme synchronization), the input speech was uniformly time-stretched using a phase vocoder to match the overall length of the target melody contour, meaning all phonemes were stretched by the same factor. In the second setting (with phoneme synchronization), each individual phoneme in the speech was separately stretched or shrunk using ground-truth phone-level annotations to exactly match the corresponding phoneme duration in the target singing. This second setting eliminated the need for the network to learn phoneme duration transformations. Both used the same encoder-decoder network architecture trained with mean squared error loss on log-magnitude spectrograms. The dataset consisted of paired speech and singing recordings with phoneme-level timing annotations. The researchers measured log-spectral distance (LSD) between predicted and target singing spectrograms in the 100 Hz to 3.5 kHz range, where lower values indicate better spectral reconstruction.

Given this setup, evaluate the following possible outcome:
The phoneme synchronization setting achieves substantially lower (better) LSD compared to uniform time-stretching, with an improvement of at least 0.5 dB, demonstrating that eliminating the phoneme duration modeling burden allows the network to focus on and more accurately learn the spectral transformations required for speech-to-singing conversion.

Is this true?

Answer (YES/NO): NO